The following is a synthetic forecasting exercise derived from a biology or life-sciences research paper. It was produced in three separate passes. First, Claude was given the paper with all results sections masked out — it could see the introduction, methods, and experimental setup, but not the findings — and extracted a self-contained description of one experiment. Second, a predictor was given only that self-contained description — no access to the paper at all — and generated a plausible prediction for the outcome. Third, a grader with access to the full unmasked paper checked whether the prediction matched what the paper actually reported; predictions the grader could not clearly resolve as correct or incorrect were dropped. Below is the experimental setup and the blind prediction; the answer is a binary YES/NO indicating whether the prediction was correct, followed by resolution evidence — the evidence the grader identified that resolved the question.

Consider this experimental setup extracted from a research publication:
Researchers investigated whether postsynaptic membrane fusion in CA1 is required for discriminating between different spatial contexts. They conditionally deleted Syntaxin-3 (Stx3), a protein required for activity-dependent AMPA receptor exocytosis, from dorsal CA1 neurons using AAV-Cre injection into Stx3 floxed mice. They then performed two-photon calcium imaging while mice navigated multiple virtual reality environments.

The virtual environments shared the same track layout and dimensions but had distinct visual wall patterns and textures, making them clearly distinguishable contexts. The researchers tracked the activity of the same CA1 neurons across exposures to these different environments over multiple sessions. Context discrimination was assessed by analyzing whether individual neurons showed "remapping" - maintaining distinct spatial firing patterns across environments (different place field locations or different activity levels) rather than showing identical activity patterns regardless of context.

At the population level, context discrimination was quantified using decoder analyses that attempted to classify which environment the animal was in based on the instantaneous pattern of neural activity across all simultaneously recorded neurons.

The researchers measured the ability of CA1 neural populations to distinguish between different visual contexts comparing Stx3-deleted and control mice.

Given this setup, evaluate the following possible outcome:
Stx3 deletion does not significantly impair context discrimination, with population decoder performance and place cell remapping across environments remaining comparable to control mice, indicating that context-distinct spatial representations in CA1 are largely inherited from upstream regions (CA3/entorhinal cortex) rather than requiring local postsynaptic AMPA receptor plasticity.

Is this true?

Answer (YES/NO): YES